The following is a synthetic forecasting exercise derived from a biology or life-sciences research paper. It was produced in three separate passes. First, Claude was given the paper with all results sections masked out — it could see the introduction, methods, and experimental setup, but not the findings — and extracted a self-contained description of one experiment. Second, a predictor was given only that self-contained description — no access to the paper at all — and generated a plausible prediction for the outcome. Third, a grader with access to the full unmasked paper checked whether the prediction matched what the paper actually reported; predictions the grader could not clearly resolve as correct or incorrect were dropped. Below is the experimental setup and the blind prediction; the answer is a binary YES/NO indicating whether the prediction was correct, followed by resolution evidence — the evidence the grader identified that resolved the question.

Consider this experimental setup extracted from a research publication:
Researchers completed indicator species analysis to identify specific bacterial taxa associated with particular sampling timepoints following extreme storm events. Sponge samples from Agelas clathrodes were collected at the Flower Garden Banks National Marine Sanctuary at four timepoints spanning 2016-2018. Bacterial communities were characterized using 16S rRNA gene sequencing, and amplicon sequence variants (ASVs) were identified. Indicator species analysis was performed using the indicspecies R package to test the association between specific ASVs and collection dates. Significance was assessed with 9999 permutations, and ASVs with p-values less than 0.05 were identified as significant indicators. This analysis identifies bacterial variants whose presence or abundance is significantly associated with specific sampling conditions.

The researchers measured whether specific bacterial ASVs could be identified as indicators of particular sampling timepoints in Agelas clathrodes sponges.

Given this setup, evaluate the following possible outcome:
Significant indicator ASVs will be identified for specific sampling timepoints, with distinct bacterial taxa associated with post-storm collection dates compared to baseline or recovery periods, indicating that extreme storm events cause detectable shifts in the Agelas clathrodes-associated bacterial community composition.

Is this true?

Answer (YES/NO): YES